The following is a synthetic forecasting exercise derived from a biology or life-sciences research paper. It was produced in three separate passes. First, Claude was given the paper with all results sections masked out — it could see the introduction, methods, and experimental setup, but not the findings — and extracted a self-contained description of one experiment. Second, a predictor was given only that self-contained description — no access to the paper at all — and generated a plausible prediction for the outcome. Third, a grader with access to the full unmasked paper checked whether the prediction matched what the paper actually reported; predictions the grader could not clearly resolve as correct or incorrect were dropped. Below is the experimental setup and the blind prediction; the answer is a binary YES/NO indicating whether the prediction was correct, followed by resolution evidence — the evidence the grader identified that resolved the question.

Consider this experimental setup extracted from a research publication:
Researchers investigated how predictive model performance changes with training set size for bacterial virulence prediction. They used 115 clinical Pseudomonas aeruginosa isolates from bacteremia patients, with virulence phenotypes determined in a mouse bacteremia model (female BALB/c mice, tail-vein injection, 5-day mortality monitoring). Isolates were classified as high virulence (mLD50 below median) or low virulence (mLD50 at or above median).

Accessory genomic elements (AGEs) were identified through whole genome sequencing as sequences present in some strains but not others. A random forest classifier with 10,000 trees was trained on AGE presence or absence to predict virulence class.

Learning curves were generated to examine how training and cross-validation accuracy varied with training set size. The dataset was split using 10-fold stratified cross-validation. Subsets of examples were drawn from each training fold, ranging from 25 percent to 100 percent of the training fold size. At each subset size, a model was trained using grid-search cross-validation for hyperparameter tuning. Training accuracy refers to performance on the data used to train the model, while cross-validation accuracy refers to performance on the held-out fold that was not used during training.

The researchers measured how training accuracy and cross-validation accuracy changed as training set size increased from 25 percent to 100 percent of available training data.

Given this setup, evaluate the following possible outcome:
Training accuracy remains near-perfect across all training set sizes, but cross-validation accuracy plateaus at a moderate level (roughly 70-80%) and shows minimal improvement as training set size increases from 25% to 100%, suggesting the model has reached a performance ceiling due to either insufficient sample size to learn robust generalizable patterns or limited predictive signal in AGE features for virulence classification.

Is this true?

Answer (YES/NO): NO